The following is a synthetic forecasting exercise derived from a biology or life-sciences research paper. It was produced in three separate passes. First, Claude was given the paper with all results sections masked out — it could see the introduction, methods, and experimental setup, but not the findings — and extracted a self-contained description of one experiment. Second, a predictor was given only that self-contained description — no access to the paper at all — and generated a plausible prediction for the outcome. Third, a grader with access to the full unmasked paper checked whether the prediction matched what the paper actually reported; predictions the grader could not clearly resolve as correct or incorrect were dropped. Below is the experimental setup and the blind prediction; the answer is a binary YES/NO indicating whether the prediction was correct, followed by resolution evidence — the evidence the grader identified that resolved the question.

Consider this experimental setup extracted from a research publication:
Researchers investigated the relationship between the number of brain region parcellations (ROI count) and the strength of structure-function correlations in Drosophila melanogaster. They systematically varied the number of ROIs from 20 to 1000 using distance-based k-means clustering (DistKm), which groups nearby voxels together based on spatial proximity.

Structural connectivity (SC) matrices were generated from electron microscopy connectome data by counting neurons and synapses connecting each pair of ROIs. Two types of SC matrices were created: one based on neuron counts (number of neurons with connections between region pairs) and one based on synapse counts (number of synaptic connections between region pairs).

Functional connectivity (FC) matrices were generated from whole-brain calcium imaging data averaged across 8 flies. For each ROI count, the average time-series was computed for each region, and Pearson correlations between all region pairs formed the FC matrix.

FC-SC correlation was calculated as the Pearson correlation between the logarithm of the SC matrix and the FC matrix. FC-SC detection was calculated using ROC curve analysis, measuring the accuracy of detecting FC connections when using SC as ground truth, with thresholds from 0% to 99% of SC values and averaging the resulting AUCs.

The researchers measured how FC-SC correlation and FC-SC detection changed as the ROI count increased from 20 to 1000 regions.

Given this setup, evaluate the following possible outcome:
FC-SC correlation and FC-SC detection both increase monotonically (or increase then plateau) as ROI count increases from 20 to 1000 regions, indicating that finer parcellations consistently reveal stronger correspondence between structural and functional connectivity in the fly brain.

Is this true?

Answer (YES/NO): NO